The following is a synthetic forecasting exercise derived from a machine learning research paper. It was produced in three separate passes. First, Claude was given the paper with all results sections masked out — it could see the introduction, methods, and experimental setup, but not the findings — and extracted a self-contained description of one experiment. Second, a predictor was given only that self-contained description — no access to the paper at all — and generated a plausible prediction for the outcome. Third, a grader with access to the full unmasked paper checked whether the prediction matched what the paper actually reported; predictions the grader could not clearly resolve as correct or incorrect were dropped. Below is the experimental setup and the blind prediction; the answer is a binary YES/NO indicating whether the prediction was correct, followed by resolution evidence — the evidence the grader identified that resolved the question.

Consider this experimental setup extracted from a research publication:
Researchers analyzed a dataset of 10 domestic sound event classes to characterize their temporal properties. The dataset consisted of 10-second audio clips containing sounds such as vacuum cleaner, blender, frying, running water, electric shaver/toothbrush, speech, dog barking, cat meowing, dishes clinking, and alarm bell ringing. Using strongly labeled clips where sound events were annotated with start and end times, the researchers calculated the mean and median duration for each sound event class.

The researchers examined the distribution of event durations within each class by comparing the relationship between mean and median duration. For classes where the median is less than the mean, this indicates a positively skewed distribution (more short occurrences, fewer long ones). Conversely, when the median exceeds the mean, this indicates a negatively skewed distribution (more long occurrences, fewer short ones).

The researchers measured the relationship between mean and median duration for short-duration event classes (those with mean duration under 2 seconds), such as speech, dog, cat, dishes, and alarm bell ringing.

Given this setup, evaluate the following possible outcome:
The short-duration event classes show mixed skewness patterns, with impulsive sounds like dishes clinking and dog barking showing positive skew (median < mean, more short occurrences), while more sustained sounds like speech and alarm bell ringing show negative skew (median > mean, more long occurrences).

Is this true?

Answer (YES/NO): NO